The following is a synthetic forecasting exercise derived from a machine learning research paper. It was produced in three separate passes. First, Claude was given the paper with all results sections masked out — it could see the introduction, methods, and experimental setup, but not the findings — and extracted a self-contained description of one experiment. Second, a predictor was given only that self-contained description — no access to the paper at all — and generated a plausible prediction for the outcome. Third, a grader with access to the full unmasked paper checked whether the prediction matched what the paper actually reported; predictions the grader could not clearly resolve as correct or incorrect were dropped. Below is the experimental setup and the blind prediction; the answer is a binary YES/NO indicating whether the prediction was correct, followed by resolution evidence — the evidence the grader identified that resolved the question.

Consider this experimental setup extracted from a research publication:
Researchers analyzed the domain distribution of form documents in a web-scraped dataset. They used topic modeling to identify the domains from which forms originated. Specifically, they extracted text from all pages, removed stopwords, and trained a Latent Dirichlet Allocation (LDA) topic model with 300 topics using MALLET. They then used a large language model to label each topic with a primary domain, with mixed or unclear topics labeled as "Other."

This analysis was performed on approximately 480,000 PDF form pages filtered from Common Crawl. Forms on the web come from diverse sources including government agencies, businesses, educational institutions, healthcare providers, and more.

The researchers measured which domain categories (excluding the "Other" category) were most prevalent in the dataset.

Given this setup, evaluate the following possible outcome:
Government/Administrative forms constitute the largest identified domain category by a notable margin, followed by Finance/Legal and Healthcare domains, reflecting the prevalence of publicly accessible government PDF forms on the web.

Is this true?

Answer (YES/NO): NO